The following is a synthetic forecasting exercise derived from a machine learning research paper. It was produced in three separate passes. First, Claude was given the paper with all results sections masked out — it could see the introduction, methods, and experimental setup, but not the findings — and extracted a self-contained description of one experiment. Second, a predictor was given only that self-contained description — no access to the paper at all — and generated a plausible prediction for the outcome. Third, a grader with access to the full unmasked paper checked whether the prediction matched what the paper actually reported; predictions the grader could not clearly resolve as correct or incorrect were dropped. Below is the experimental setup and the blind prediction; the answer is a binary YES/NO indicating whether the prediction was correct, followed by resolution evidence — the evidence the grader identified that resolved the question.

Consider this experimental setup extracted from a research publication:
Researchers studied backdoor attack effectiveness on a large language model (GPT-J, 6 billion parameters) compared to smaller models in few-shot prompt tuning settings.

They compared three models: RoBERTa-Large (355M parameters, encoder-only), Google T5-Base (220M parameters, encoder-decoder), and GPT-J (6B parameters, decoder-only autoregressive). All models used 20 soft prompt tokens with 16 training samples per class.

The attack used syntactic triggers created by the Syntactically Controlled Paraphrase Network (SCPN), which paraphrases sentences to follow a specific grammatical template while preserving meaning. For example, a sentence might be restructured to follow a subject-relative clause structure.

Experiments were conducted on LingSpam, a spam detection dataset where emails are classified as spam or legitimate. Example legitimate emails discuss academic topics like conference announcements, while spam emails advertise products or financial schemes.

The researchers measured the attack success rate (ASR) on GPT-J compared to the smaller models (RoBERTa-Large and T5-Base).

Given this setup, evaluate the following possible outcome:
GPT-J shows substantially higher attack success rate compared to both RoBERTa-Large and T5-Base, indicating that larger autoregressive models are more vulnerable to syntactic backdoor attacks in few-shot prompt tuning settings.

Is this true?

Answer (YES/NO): NO